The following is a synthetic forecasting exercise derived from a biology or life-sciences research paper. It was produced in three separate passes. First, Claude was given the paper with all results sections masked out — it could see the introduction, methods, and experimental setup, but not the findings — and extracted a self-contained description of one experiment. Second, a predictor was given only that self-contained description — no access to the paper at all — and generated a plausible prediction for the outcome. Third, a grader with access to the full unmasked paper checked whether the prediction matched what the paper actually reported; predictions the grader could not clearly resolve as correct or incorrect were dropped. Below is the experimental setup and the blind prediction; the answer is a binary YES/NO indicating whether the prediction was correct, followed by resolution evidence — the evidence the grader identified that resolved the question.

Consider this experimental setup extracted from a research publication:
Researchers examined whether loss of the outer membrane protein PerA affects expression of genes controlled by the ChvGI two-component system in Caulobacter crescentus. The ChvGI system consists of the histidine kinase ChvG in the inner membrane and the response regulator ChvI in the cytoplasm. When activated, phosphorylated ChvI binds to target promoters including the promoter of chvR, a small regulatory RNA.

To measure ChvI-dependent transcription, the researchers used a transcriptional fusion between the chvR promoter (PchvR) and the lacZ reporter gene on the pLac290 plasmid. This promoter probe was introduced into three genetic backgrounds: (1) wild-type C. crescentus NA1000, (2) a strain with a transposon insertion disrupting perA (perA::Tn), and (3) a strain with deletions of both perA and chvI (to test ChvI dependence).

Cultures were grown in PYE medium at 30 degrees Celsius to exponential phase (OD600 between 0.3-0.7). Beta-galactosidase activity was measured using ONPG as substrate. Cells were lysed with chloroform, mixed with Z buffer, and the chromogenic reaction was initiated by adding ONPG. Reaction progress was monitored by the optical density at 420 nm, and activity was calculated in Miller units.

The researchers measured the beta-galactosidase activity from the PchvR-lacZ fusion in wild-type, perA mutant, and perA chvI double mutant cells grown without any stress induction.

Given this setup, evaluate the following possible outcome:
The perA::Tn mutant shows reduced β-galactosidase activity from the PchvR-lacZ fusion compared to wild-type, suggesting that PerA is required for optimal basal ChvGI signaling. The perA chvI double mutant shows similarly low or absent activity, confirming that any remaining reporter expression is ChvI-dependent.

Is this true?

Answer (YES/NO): NO